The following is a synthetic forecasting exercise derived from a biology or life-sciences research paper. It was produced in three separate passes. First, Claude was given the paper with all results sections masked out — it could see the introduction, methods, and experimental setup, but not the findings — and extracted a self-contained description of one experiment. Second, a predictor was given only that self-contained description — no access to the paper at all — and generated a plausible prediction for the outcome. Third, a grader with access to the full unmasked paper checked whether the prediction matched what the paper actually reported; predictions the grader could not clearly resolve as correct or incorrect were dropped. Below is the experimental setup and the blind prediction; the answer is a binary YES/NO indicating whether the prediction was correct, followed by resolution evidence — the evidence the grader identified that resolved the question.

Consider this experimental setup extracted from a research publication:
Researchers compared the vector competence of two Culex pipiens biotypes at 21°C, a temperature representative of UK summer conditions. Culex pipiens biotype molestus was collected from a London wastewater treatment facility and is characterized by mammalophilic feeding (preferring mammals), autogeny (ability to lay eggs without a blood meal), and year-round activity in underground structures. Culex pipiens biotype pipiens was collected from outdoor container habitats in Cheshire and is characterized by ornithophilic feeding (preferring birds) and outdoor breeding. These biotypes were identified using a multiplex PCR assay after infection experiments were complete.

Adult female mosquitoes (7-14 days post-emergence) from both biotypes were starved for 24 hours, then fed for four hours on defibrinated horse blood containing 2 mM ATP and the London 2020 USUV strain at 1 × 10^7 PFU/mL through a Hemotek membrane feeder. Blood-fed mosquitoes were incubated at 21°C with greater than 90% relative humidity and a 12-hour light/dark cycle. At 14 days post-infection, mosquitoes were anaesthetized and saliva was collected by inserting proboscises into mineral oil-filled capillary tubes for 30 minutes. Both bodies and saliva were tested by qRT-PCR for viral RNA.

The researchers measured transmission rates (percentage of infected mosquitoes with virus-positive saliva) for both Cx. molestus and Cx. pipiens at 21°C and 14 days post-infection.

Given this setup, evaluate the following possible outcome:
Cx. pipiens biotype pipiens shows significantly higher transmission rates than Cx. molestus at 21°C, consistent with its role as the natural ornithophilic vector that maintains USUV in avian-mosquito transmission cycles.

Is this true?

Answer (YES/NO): NO